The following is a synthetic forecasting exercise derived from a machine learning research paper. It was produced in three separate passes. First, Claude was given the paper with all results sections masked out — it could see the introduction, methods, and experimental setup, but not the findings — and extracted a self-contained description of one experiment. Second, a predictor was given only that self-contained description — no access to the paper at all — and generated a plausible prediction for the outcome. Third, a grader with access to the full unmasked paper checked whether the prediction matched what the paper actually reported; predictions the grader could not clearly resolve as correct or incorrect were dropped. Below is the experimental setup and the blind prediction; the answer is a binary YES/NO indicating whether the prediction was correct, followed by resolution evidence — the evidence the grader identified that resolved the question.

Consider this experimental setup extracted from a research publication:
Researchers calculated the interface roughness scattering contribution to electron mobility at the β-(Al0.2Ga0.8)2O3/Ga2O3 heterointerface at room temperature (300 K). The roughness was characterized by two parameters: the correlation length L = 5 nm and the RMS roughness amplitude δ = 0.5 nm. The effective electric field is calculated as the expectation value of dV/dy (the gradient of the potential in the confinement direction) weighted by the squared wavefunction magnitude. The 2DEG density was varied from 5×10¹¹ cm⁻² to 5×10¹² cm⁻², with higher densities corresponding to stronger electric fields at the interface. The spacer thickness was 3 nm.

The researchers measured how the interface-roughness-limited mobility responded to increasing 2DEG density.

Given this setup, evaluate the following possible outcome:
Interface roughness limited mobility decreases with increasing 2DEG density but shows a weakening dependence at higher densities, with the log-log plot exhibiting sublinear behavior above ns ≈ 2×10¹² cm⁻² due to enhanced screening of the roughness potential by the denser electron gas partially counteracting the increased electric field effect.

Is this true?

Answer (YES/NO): NO